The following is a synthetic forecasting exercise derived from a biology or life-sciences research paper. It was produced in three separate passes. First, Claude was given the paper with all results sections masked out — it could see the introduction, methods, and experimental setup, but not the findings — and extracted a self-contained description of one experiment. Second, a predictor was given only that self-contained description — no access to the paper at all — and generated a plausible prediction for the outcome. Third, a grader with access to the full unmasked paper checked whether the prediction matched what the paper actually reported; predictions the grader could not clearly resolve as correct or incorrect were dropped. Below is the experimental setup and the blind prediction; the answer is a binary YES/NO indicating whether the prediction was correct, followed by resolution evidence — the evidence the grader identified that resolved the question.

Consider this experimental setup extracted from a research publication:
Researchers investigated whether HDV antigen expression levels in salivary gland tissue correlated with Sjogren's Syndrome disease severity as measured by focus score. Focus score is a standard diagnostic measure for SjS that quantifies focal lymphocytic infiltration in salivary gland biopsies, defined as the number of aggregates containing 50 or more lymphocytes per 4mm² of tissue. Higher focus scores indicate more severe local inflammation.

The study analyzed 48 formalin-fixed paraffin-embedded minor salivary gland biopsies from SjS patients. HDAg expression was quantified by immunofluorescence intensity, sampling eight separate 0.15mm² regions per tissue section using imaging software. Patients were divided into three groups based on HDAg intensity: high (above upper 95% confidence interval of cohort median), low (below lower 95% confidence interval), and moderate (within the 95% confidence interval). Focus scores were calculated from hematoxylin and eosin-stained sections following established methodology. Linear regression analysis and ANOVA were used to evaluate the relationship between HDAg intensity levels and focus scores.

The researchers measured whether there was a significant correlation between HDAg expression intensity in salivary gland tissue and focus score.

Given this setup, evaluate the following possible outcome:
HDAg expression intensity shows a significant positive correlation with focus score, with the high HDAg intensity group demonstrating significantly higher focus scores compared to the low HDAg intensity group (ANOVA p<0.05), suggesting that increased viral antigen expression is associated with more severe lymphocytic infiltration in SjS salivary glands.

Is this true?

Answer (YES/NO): NO